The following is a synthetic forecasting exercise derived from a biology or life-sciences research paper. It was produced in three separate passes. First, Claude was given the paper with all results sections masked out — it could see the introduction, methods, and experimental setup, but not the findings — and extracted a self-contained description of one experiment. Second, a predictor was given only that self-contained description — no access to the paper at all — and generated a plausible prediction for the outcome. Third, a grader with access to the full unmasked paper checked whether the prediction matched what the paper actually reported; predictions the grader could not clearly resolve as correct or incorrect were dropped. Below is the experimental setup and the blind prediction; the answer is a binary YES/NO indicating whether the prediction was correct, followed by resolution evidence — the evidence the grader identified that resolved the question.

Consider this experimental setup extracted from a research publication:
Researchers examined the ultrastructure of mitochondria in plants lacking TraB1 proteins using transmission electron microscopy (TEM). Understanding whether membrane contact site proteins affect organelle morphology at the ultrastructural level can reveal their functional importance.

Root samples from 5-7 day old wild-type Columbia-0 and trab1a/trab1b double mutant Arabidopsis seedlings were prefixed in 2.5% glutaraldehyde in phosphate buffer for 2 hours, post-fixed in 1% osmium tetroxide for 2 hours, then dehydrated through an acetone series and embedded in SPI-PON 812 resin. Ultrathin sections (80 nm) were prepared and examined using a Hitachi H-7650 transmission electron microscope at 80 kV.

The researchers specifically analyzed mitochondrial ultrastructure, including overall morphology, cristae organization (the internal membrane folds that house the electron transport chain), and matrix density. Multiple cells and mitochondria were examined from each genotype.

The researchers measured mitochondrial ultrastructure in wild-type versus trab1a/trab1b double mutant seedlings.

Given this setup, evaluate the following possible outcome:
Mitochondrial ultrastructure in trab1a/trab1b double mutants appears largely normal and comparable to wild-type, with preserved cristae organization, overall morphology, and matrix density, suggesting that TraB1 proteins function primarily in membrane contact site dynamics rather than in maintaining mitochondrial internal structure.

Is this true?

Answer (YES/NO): NO